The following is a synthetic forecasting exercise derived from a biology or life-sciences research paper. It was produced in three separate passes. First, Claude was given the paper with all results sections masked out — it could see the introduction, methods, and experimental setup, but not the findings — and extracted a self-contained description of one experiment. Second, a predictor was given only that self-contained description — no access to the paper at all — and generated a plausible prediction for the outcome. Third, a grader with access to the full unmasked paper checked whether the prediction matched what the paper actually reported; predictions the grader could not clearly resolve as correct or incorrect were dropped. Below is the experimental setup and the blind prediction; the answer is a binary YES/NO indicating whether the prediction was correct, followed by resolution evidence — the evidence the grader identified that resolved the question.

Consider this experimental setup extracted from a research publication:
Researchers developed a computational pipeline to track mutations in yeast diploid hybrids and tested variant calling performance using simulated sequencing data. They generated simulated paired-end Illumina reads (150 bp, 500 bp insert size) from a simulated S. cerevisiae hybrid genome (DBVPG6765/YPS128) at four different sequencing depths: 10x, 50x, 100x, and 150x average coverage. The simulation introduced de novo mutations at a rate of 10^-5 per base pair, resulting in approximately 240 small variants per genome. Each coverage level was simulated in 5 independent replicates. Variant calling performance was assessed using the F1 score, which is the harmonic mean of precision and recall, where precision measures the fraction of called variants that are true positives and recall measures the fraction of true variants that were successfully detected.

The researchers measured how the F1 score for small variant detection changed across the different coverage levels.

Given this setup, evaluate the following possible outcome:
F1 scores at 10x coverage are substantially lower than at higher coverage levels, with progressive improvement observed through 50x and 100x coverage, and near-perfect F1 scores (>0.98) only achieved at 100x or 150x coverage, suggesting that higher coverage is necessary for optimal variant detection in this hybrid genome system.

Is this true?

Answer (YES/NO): NO